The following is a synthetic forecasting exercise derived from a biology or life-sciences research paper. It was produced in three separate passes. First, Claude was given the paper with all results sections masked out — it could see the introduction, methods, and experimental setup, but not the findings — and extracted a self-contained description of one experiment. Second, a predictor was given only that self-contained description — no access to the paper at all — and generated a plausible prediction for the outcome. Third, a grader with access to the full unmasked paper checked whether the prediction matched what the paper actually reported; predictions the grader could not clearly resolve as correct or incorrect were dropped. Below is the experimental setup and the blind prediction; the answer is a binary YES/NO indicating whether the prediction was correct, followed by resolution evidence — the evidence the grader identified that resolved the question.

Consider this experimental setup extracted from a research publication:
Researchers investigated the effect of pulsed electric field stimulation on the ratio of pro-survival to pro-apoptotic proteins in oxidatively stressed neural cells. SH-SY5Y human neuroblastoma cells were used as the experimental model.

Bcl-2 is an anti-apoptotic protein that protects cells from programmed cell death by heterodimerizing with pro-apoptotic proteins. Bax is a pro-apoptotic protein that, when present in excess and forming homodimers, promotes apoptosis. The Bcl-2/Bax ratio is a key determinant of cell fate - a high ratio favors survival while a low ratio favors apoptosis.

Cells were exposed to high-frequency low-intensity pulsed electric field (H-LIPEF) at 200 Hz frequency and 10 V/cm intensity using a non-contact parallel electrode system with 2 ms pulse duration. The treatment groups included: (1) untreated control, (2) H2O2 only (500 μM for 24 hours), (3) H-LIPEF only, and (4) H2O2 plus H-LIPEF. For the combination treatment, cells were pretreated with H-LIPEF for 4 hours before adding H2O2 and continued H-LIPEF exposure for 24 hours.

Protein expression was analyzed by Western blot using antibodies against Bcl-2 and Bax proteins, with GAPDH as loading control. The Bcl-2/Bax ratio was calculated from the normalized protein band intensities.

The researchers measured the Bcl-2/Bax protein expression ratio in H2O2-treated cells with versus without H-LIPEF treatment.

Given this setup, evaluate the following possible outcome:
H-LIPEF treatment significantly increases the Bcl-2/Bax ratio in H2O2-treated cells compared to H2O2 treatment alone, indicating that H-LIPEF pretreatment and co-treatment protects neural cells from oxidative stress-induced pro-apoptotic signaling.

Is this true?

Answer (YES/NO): YES